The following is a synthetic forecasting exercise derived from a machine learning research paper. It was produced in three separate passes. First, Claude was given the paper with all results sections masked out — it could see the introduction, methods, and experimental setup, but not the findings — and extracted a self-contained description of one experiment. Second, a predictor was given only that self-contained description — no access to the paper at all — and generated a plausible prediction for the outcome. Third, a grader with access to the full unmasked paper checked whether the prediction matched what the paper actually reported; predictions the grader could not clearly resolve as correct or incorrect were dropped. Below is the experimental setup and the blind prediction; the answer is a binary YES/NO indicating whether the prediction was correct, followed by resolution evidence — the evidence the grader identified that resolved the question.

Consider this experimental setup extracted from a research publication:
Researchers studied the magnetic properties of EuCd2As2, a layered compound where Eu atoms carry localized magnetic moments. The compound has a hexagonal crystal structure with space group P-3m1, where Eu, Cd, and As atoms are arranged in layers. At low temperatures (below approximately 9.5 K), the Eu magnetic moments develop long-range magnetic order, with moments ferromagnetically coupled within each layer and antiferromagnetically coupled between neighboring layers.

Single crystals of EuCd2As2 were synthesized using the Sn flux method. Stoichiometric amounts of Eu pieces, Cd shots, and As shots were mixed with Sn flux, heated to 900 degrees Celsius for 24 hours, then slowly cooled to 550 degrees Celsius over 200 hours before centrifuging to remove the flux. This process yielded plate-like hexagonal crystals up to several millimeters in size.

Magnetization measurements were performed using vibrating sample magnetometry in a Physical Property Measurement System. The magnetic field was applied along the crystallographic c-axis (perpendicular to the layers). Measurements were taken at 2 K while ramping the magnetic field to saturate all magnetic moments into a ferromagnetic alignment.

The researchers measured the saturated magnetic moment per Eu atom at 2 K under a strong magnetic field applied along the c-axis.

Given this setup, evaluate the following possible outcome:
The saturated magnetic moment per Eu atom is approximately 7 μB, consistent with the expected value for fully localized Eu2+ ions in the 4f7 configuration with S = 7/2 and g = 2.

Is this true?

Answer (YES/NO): YES